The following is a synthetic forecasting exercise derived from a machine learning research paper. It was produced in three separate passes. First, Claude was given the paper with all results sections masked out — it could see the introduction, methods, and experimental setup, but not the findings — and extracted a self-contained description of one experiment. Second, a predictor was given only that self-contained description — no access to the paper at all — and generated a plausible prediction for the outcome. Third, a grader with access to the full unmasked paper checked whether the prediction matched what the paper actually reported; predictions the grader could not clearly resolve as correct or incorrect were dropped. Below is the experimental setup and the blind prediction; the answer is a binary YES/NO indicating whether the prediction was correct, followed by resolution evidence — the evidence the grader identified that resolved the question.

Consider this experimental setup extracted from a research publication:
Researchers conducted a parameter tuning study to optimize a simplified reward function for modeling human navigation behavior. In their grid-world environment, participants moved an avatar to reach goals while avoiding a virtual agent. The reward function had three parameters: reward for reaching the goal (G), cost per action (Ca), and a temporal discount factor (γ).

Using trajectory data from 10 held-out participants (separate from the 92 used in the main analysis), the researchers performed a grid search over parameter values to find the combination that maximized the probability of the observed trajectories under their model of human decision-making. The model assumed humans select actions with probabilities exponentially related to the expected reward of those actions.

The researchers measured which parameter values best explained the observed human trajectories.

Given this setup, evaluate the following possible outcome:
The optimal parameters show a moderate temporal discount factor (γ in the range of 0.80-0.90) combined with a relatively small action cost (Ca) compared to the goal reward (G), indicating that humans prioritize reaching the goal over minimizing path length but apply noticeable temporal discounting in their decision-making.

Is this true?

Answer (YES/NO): NO